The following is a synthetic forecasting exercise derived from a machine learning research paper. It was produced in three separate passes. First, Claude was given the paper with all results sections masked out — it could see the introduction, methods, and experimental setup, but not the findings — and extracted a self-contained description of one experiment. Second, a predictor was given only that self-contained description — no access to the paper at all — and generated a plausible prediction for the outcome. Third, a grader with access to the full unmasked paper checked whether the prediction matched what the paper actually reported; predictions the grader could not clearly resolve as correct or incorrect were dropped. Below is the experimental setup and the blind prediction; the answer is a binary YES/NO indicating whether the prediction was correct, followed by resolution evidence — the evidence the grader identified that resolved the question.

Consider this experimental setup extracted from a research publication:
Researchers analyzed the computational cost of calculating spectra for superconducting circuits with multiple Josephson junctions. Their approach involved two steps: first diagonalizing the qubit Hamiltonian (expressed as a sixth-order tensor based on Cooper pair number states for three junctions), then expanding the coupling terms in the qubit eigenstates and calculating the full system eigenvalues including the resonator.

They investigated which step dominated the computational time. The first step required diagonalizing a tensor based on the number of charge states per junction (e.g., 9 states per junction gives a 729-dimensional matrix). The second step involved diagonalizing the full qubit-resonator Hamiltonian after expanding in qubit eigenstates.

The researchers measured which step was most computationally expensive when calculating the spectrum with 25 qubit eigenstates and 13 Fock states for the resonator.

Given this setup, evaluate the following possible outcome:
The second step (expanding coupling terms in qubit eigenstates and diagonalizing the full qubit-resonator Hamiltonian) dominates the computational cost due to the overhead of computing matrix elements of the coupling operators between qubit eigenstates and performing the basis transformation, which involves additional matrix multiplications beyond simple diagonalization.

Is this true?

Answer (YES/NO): NO